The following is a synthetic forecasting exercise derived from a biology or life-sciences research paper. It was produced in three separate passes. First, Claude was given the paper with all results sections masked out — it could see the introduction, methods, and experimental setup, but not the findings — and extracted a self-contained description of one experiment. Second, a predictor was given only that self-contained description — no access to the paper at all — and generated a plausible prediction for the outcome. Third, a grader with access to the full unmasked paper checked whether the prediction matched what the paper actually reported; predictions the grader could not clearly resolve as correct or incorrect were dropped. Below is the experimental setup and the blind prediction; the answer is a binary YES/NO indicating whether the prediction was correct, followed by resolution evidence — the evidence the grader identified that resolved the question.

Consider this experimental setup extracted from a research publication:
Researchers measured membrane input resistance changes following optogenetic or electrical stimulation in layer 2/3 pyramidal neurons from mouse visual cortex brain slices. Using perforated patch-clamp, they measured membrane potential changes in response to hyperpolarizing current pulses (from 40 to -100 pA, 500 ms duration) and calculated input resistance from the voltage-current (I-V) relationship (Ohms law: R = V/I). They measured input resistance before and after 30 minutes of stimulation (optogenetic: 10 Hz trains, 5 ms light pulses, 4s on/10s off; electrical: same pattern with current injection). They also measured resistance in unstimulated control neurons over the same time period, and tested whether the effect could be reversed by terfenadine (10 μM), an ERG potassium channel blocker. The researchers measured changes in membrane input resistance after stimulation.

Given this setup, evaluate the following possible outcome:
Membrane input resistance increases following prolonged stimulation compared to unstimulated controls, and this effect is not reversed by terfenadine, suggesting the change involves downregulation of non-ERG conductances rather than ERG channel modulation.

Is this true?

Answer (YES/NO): NO